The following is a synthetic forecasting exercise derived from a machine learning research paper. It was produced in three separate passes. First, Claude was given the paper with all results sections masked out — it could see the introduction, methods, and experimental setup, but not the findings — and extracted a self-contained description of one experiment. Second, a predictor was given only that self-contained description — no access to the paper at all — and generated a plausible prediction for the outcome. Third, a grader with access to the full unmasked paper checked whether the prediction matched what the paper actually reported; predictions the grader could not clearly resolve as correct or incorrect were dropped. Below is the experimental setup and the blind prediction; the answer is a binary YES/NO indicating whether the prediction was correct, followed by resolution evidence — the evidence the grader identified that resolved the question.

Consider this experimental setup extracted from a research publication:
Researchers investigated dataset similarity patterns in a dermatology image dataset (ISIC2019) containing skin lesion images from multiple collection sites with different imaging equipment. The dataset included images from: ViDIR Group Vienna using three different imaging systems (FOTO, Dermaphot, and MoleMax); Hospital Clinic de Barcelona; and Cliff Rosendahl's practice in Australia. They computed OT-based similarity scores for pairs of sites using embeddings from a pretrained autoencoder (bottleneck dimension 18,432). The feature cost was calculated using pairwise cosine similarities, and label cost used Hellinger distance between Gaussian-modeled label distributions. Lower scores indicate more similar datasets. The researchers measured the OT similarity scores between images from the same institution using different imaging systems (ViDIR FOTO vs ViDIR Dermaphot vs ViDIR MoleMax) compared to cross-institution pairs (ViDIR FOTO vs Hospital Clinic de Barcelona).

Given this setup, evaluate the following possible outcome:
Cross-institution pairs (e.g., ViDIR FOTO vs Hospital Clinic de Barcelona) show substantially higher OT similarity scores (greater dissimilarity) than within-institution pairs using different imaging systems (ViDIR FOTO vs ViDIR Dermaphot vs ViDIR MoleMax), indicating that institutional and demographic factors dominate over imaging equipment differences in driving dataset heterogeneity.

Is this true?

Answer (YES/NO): NO